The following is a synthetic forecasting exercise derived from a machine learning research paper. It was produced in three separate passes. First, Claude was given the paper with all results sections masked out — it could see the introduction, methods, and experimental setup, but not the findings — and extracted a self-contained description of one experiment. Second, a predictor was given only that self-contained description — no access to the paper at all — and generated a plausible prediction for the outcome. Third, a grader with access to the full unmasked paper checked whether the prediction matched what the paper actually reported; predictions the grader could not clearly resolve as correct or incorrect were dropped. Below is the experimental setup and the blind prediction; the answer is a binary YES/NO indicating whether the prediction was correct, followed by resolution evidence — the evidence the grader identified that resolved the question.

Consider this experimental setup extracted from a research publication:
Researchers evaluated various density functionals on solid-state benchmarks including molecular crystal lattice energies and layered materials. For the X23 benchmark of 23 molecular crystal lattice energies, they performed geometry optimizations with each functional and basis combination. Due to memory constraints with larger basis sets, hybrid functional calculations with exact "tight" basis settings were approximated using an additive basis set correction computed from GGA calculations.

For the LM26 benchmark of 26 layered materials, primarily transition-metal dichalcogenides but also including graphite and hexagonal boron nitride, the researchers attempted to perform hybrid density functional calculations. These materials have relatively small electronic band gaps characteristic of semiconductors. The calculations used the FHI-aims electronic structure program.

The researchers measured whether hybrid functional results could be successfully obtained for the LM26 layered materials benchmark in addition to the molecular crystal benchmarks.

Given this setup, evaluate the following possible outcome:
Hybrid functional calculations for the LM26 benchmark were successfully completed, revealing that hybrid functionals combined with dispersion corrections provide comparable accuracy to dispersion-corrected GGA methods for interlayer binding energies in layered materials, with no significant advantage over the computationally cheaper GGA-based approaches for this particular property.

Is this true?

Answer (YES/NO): NO